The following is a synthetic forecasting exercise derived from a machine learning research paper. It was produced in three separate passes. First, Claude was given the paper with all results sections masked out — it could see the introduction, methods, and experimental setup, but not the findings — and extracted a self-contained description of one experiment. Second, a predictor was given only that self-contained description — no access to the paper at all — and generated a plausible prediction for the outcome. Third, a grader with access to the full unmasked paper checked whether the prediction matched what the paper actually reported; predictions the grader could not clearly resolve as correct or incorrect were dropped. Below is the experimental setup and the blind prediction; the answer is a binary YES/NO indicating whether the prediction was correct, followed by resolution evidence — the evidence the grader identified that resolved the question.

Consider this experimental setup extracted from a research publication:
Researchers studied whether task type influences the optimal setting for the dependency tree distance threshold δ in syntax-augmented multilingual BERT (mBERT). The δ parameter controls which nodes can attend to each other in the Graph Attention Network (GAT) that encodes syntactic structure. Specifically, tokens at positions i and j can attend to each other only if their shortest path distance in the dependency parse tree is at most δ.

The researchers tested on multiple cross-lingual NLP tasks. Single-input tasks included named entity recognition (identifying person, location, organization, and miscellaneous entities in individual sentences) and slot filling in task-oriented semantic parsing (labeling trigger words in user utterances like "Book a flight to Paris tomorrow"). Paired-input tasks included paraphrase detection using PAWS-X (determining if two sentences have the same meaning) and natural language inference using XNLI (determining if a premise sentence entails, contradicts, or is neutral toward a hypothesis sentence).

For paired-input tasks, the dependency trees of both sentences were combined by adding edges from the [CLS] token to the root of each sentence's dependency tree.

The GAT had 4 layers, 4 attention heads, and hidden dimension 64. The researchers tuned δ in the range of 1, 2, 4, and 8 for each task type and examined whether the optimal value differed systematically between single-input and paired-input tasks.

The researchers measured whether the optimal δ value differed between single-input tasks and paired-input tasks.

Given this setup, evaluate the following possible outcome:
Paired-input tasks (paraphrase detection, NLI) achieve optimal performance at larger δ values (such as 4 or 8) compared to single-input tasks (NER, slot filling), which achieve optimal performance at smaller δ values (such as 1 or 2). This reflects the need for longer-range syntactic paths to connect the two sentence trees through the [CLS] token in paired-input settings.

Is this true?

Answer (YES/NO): YES